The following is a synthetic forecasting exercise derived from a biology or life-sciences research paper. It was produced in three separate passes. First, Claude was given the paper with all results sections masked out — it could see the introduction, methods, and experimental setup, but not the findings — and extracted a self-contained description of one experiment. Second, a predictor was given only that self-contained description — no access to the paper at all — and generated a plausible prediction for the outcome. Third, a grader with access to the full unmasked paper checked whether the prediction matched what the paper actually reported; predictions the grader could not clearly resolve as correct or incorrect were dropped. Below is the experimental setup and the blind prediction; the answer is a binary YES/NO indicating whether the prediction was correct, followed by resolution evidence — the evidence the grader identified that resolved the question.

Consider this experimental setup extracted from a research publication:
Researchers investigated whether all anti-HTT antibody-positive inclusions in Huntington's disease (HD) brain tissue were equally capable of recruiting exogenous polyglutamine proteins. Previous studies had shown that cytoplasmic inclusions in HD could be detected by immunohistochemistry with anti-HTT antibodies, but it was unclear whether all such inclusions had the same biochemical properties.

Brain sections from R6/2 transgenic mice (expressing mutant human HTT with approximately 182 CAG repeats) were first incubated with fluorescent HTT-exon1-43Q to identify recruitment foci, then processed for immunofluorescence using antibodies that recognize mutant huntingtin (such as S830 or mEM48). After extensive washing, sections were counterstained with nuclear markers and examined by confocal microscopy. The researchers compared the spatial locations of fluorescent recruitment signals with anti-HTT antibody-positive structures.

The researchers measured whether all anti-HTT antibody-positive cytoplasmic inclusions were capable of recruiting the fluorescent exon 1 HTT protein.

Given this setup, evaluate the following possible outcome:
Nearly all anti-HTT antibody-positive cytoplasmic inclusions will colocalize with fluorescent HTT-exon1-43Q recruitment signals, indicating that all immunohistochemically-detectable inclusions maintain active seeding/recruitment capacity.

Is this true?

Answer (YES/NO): NO